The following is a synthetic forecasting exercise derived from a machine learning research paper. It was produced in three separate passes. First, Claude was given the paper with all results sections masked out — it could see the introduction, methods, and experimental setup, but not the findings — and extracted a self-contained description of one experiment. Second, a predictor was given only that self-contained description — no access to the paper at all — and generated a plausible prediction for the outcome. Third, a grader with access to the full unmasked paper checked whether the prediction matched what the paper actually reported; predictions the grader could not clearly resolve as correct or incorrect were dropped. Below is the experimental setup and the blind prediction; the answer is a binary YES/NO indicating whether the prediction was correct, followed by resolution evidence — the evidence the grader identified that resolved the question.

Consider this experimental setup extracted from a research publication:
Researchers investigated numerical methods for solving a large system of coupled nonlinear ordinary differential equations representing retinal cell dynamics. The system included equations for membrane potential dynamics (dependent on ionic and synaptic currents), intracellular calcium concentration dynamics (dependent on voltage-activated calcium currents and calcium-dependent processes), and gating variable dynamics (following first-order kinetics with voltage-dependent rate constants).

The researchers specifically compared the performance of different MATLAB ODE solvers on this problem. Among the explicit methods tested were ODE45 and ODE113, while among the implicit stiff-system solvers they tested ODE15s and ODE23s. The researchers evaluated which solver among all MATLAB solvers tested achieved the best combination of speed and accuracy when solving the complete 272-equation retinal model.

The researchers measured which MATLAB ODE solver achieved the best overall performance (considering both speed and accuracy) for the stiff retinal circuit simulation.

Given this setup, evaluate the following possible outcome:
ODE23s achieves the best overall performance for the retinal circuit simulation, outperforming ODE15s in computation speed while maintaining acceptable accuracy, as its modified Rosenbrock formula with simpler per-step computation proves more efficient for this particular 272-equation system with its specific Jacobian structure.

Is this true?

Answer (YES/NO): NO